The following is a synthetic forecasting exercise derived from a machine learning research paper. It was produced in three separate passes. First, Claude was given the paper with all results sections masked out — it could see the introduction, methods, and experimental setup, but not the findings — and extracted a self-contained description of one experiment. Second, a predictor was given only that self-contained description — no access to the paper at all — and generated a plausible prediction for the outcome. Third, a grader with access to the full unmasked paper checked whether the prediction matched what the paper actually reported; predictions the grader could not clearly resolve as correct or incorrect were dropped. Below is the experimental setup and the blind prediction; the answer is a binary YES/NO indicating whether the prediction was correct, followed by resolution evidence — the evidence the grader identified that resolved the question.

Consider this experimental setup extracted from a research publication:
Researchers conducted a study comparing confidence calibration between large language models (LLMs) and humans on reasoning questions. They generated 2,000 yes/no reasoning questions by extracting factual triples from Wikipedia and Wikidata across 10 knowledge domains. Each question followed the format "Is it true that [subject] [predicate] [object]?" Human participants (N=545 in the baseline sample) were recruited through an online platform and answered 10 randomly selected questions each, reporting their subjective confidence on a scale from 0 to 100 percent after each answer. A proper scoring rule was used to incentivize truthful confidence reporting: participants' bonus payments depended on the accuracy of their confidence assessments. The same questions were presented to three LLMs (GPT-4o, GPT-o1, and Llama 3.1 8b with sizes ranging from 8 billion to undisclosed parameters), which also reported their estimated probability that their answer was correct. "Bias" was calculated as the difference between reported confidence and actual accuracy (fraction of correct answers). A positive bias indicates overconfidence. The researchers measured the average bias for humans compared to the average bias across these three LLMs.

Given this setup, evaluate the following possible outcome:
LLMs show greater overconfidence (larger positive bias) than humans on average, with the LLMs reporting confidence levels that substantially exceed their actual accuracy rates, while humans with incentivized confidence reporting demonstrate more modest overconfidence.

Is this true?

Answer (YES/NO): YES